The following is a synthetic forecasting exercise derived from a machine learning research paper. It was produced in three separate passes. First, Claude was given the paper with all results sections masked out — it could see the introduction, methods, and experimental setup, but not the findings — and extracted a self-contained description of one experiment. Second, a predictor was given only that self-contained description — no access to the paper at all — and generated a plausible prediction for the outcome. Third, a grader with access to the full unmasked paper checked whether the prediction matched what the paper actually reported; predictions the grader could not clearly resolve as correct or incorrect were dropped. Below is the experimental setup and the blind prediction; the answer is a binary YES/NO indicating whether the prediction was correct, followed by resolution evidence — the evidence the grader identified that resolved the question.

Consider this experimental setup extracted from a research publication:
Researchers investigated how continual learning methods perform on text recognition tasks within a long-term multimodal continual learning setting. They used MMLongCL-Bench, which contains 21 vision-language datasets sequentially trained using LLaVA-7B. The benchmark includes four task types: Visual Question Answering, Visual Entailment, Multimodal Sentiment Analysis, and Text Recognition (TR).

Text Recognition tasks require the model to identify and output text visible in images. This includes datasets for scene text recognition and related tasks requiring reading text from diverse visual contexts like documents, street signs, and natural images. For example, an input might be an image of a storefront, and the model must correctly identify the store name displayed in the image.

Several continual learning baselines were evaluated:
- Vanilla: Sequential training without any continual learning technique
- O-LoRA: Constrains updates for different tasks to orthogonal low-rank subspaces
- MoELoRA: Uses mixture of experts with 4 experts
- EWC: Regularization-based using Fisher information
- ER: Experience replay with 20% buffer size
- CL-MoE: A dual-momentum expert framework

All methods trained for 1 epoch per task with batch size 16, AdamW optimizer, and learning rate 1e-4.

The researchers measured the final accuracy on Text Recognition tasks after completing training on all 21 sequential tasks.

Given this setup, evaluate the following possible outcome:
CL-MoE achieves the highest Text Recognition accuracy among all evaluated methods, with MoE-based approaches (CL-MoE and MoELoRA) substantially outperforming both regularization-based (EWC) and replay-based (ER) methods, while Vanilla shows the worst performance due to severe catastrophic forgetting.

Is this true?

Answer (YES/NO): NO